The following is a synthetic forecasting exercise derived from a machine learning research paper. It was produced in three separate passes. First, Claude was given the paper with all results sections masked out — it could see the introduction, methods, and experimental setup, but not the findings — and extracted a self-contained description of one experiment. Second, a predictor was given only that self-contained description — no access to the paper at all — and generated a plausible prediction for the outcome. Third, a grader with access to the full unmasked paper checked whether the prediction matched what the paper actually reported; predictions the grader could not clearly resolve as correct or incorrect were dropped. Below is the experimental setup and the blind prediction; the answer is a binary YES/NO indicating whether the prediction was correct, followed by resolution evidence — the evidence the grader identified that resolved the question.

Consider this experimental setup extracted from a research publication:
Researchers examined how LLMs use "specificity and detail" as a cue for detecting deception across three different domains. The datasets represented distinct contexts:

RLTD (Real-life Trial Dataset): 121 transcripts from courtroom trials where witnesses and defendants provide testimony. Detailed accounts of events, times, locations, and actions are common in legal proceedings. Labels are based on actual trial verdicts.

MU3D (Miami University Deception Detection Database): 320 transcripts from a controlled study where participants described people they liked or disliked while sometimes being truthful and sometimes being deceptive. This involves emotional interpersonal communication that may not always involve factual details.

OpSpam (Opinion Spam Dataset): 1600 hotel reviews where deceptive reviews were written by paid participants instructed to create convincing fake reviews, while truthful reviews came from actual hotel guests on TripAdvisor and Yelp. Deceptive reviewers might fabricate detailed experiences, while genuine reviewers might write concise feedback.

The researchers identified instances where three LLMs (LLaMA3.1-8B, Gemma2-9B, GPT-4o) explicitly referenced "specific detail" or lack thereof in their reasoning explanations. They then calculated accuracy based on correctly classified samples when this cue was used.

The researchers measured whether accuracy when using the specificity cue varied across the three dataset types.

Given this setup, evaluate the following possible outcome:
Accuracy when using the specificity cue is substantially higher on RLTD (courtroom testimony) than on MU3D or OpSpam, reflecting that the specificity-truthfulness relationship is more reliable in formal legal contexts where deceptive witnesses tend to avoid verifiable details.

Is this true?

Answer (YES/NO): YES